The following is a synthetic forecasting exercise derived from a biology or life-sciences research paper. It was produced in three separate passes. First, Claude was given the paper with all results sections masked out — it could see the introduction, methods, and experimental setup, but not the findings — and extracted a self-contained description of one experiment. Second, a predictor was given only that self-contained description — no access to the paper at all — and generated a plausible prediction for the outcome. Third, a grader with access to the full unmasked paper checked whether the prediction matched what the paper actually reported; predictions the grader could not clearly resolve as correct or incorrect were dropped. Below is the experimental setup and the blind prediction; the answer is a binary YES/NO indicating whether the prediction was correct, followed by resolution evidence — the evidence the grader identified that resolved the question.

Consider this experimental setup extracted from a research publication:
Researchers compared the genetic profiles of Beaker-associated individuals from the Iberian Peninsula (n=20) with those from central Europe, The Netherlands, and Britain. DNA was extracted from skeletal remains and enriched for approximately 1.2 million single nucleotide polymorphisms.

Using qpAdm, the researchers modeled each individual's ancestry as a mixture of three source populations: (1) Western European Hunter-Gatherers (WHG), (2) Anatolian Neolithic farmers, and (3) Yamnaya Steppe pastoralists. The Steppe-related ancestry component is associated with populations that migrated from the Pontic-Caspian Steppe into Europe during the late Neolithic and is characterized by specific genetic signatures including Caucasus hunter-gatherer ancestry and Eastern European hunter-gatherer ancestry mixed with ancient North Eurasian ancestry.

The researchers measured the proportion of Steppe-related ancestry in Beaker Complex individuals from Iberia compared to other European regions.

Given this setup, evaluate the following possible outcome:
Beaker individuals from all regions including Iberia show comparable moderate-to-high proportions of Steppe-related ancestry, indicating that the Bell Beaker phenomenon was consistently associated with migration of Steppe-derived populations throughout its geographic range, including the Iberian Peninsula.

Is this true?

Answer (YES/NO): NO